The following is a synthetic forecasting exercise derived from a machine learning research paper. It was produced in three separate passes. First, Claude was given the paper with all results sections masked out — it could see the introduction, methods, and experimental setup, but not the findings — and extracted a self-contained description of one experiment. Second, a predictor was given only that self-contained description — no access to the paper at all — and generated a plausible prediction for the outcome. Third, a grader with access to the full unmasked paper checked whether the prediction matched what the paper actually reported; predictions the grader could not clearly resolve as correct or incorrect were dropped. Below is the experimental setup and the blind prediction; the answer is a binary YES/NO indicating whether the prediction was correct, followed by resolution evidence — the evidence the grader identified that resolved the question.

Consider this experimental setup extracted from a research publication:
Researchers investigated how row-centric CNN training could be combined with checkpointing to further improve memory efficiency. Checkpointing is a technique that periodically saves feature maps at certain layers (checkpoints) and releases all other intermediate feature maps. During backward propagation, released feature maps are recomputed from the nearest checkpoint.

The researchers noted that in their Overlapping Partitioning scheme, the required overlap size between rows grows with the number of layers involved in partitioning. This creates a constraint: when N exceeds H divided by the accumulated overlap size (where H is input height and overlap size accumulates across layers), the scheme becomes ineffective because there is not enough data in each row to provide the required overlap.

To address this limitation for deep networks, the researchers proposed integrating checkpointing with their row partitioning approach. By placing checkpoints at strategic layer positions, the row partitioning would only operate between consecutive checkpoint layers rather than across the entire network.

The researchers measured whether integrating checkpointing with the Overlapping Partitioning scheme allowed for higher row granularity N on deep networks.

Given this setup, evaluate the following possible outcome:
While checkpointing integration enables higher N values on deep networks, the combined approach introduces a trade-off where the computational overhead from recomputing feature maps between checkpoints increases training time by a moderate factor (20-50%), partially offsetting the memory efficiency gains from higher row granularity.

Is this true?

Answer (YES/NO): NO